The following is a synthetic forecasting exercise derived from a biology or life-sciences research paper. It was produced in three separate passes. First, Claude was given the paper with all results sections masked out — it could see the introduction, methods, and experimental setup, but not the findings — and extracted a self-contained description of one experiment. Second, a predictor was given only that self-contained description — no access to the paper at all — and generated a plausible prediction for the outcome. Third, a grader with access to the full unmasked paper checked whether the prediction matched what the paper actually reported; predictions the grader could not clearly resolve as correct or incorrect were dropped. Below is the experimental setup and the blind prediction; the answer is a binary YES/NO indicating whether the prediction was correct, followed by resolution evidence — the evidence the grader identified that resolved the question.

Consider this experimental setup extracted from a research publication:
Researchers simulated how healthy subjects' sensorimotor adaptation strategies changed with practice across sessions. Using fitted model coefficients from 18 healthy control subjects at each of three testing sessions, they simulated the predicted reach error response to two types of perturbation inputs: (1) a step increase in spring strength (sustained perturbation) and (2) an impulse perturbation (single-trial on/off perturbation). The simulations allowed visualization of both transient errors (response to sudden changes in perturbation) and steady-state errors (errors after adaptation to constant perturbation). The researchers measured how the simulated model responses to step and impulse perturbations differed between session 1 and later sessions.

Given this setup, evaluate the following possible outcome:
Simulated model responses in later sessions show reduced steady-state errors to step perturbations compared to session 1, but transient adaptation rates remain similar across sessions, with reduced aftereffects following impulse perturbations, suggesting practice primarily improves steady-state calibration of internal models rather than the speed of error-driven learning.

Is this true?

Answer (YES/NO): NO